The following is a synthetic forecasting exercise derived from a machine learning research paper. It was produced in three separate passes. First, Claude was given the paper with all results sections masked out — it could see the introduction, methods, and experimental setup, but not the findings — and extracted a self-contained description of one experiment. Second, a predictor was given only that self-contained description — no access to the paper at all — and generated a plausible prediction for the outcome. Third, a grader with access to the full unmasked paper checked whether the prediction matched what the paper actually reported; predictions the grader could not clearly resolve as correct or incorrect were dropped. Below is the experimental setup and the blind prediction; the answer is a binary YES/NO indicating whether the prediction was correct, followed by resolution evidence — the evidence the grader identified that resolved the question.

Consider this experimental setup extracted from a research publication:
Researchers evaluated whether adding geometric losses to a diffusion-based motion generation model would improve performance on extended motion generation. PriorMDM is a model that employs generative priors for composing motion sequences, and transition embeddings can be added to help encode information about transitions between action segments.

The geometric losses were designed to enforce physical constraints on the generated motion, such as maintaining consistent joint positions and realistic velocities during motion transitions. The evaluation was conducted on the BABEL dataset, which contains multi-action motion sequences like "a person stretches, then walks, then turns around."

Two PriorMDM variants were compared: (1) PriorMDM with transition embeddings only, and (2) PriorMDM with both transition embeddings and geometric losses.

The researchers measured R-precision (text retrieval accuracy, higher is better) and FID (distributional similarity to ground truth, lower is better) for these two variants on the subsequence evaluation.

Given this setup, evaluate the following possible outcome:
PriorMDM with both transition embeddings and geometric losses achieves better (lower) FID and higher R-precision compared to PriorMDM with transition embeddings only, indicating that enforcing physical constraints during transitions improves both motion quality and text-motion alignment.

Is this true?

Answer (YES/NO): NO